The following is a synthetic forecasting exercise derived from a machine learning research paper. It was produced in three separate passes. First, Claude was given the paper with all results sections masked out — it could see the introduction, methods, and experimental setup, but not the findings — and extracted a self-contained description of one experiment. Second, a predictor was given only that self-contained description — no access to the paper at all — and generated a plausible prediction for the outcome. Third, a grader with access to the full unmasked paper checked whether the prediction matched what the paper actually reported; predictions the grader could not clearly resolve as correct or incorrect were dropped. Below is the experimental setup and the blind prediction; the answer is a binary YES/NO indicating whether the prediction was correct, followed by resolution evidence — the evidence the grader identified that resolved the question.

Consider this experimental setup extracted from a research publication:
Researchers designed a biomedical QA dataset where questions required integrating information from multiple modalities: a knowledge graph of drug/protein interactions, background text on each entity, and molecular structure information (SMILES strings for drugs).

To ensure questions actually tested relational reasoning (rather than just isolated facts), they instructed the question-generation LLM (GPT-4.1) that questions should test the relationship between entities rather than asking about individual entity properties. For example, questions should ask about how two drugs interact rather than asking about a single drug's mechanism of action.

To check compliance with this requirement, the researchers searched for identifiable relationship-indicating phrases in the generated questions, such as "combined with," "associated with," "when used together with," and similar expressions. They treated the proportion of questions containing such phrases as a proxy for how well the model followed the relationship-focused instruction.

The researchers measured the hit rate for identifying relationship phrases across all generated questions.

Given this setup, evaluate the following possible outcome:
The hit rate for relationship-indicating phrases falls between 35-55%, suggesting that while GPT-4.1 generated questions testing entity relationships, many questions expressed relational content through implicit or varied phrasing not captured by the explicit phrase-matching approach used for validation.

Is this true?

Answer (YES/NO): NO